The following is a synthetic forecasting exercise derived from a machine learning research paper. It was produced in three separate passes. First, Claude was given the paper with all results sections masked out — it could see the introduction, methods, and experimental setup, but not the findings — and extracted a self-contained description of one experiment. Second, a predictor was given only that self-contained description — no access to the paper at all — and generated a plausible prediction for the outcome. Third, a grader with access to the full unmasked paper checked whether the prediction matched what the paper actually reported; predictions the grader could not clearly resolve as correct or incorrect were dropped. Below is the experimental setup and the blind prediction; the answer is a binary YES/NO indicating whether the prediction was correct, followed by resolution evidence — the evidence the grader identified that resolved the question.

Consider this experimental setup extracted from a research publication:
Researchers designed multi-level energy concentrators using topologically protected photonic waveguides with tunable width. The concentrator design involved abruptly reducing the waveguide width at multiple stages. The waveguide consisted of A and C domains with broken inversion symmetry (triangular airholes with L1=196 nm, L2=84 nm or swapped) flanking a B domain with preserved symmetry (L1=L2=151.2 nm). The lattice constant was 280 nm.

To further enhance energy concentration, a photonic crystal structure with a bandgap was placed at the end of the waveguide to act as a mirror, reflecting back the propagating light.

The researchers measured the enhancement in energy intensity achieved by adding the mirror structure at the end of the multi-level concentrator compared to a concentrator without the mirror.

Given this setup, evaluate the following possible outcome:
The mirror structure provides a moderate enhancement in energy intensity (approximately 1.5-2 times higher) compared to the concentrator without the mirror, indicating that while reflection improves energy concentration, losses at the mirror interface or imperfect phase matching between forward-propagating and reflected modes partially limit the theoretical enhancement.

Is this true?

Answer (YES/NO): NO